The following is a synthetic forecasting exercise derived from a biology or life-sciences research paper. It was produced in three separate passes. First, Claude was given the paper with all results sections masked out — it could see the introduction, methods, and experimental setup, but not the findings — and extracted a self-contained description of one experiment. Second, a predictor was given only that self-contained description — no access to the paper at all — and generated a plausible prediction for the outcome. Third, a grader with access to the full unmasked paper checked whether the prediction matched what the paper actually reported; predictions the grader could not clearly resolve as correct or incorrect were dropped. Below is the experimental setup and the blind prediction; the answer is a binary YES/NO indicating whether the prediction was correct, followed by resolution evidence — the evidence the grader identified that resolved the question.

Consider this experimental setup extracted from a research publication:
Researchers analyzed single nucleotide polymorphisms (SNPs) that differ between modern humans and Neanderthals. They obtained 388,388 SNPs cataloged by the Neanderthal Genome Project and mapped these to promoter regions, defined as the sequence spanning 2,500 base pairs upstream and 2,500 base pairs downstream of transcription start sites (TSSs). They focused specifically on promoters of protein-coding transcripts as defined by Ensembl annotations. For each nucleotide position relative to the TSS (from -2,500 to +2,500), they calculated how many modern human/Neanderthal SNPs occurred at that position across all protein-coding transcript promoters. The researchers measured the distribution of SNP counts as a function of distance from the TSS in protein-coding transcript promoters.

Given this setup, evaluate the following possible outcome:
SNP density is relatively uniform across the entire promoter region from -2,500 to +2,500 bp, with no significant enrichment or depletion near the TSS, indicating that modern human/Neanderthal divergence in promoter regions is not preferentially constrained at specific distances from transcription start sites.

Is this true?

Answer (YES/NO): NO